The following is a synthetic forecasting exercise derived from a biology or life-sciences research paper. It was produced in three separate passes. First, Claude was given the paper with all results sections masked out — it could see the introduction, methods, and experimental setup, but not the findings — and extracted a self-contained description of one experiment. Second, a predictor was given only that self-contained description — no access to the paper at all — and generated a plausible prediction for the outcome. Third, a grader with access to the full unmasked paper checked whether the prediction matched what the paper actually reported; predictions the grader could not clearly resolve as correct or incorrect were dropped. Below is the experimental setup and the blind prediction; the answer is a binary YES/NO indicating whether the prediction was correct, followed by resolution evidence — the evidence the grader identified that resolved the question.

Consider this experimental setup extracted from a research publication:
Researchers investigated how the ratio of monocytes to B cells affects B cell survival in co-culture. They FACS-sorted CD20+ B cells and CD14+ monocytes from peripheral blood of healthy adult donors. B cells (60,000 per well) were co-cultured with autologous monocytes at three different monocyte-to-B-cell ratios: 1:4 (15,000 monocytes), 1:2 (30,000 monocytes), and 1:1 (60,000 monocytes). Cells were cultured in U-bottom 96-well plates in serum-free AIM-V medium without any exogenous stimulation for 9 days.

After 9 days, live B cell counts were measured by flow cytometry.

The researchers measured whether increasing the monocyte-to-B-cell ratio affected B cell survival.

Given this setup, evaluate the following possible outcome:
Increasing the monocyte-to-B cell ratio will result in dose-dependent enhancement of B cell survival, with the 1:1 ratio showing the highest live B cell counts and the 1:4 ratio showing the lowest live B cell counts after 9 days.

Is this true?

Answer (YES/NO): NO